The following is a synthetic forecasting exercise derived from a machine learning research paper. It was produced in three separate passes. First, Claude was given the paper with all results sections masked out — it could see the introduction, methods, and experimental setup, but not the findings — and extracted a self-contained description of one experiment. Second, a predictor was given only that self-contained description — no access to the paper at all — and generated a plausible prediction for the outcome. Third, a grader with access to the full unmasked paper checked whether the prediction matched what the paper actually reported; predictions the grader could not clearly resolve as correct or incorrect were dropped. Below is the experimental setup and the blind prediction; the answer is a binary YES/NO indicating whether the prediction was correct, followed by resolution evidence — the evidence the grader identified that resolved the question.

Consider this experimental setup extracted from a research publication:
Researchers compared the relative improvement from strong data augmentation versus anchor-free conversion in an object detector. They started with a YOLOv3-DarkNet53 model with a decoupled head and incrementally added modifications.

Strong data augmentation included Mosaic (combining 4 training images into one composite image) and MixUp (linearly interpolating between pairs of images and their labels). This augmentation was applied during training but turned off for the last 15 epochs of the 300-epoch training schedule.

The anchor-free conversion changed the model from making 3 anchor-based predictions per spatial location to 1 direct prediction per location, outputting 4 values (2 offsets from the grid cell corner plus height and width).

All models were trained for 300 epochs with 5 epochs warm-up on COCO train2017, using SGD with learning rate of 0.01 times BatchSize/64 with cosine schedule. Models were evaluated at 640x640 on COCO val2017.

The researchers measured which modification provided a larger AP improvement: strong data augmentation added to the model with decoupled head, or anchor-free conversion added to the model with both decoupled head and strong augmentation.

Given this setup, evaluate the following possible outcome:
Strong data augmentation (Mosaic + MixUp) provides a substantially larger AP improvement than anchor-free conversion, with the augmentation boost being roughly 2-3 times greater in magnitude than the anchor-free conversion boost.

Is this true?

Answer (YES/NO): YES